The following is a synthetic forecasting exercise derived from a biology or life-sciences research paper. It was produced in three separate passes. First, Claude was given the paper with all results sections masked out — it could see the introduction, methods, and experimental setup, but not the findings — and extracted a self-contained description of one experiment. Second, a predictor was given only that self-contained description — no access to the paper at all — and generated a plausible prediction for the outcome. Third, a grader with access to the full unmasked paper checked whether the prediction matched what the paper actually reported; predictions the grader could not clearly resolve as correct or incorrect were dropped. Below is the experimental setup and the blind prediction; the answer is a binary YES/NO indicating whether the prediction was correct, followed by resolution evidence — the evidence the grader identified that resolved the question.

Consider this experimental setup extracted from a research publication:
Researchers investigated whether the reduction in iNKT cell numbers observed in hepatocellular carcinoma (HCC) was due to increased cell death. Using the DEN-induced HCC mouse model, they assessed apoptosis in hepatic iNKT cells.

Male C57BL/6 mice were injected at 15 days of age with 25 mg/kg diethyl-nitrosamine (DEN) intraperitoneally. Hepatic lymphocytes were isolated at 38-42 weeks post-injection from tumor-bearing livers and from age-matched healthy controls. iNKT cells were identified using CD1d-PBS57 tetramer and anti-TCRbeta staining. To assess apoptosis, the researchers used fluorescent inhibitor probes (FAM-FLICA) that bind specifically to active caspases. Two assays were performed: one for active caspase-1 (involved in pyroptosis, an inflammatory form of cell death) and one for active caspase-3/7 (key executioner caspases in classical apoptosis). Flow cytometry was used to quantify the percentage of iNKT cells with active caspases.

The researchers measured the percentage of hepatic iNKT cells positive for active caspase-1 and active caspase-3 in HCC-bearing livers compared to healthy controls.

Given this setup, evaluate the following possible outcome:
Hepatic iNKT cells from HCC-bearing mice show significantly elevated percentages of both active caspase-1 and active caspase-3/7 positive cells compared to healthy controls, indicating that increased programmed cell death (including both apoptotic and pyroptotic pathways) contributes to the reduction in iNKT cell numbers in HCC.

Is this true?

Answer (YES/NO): NO